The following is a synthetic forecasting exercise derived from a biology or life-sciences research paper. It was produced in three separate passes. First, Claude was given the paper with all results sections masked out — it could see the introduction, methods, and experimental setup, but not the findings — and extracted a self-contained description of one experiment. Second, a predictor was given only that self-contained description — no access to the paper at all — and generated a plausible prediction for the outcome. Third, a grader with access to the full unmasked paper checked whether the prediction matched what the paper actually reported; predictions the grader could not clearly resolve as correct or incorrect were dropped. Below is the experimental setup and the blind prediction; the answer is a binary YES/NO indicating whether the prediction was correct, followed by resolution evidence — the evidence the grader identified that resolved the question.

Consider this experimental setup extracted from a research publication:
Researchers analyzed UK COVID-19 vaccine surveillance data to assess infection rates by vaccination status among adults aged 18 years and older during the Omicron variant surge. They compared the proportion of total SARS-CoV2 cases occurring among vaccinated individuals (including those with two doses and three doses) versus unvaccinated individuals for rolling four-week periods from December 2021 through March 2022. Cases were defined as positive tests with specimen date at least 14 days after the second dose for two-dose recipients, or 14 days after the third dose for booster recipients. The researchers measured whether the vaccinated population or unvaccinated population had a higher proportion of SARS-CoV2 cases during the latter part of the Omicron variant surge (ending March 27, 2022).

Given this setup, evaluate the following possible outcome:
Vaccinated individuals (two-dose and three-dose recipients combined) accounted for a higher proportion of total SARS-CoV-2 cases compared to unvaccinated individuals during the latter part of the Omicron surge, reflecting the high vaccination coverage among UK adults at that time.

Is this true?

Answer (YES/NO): YES